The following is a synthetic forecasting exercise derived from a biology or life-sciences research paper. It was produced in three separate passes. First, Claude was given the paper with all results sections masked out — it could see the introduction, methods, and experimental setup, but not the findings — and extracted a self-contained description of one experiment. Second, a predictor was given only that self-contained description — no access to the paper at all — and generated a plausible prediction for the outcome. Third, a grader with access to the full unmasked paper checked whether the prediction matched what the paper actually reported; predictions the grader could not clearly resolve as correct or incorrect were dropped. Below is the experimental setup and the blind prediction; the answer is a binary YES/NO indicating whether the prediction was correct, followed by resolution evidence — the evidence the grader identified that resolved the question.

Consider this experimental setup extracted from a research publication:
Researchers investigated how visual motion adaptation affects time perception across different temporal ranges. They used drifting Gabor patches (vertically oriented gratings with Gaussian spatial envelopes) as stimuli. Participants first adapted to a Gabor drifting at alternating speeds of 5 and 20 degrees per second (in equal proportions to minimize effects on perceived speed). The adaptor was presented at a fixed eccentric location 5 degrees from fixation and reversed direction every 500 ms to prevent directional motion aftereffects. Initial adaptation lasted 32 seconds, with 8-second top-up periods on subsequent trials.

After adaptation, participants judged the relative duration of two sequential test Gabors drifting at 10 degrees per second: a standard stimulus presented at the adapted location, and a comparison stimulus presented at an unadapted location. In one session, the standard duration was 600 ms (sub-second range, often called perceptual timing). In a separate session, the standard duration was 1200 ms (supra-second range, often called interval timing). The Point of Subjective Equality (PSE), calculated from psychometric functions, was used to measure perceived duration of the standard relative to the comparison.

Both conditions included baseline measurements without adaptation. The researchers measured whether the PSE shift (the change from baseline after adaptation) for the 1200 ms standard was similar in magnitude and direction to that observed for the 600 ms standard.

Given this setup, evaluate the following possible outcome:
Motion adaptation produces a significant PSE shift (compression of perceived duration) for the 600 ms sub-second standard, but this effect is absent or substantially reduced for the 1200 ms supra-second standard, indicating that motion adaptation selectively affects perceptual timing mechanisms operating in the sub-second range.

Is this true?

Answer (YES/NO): YES